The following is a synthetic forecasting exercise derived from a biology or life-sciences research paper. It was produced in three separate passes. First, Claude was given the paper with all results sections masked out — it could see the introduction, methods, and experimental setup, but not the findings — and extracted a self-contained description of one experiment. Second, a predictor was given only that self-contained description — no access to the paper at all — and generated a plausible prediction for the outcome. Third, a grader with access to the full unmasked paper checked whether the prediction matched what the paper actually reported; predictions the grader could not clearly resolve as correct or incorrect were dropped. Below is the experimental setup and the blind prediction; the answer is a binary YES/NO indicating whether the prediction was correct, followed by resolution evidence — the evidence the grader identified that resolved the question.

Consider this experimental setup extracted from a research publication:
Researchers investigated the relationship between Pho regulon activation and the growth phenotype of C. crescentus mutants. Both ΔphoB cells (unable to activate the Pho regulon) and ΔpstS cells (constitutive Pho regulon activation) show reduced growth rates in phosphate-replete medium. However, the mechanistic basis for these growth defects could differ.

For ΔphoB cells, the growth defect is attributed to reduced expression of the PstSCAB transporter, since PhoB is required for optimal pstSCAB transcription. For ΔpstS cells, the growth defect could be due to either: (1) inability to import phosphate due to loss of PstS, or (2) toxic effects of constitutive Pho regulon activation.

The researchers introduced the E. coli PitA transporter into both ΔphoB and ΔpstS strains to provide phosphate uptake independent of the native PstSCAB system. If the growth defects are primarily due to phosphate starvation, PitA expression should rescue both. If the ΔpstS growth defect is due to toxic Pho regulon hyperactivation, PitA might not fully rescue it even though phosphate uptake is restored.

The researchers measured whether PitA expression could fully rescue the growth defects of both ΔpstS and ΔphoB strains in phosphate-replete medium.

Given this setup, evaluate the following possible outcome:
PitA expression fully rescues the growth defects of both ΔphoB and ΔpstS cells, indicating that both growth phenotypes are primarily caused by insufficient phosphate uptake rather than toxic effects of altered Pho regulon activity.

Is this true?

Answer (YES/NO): YES